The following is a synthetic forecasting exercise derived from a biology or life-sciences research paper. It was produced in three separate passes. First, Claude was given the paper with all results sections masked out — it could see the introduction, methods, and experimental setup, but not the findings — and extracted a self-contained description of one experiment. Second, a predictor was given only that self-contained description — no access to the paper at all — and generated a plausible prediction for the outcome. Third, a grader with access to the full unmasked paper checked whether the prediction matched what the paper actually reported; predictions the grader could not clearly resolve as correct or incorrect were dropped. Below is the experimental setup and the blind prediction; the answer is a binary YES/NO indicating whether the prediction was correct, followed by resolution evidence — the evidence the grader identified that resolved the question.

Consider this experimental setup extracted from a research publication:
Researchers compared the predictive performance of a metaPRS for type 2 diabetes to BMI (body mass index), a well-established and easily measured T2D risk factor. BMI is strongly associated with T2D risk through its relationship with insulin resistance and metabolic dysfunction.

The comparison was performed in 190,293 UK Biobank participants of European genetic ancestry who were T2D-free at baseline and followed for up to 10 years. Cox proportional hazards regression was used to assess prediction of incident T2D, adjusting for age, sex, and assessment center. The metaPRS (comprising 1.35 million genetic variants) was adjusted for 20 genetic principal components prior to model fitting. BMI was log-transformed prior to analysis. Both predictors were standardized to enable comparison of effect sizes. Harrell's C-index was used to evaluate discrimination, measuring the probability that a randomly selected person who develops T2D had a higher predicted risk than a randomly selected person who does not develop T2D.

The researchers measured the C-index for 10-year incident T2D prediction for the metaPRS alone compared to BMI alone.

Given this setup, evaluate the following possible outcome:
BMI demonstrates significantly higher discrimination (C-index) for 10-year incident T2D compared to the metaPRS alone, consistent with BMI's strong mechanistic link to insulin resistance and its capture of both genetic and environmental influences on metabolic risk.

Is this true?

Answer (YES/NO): YES